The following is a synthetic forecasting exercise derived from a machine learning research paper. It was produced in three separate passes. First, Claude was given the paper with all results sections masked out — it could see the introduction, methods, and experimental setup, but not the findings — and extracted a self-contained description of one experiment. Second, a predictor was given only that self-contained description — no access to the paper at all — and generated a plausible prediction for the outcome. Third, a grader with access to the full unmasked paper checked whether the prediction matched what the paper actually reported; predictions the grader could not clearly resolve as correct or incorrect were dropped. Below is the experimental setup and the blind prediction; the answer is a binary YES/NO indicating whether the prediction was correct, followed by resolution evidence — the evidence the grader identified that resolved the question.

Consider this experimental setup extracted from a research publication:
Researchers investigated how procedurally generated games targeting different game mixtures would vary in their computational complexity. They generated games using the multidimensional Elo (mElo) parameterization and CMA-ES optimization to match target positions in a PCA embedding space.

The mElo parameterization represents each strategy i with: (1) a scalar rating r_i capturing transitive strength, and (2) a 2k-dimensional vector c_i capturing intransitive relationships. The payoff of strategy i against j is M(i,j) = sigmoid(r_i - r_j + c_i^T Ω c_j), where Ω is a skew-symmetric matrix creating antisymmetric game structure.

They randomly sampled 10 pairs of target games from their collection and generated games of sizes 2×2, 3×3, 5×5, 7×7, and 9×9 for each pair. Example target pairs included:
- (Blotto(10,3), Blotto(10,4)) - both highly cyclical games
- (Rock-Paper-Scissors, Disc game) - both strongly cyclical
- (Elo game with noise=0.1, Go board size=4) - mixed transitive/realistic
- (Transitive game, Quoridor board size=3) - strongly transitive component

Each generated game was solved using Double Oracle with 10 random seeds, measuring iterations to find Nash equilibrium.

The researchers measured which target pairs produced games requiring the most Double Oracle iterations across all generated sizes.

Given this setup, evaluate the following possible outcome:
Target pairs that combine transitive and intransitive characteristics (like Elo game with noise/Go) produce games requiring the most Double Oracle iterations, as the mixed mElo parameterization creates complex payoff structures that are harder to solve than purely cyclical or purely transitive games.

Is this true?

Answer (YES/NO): NO